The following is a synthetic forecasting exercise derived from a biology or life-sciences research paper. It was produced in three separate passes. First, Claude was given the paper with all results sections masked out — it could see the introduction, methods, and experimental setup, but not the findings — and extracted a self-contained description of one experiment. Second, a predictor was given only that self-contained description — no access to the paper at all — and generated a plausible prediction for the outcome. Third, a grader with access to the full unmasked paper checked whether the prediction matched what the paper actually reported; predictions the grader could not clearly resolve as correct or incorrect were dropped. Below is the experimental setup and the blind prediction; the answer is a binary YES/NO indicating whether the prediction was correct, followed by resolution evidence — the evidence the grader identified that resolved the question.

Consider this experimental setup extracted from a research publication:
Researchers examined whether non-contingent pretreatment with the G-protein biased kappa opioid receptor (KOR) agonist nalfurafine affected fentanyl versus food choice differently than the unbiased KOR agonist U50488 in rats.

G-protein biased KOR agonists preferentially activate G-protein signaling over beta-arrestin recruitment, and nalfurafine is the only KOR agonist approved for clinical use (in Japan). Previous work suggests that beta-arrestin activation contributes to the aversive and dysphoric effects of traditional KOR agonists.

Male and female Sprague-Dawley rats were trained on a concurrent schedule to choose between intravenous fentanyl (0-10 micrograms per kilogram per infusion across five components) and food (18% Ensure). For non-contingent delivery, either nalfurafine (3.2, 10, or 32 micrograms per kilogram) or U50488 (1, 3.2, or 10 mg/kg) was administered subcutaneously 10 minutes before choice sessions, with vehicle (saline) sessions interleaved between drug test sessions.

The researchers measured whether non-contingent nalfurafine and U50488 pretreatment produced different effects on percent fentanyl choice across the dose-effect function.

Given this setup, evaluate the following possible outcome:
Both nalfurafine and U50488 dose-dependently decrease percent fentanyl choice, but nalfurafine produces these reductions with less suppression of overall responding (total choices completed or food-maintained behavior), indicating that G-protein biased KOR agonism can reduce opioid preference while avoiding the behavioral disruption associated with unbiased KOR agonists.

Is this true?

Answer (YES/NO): NO